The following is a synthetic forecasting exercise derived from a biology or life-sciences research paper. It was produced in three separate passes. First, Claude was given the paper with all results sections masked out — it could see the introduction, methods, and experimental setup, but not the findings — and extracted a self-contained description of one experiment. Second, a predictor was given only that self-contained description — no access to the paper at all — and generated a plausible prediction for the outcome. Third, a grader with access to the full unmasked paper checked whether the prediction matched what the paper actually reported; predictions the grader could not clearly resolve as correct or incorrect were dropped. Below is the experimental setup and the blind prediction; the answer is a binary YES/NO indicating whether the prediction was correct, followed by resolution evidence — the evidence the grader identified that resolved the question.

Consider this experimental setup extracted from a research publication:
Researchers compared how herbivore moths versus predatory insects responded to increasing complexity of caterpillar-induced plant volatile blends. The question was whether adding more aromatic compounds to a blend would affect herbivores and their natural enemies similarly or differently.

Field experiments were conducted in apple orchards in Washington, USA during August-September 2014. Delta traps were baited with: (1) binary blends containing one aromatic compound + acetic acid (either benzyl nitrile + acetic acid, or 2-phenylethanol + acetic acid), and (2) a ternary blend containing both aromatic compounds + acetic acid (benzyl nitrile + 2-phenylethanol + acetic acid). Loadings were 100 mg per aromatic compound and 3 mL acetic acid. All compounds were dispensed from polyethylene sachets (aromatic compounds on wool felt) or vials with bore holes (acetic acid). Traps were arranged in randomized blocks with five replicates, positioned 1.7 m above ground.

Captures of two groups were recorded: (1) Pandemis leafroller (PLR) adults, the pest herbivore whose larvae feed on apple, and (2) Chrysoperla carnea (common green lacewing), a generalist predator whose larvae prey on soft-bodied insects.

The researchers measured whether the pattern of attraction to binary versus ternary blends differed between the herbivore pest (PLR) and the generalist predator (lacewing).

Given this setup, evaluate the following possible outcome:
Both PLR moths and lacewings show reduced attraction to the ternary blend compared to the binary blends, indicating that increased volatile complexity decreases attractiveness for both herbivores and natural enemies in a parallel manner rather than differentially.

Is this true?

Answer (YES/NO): NO